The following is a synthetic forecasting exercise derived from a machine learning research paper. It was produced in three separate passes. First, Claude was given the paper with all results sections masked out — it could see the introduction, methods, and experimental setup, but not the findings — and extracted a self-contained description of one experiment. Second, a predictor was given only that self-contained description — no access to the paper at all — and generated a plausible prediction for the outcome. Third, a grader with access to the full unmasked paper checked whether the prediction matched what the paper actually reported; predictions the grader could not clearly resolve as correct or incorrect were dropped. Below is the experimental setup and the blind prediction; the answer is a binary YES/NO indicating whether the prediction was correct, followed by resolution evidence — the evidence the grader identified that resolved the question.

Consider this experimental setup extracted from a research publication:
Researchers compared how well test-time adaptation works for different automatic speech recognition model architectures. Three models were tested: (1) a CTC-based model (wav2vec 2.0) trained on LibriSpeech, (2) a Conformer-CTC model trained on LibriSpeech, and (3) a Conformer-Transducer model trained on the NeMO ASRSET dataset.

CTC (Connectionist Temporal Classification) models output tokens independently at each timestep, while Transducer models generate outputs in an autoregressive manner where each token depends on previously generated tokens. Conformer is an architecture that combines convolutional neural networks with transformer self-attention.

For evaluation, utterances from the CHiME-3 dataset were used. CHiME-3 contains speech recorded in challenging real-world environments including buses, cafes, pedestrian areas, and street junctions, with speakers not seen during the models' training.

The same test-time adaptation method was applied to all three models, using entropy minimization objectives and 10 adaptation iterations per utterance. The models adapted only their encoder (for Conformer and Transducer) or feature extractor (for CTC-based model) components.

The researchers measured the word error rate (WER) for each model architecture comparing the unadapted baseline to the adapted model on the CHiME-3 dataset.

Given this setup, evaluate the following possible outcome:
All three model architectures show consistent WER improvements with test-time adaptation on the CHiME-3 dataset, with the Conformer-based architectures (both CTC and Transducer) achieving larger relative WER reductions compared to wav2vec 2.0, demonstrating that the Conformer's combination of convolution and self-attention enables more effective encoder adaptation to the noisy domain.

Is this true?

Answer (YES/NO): NO